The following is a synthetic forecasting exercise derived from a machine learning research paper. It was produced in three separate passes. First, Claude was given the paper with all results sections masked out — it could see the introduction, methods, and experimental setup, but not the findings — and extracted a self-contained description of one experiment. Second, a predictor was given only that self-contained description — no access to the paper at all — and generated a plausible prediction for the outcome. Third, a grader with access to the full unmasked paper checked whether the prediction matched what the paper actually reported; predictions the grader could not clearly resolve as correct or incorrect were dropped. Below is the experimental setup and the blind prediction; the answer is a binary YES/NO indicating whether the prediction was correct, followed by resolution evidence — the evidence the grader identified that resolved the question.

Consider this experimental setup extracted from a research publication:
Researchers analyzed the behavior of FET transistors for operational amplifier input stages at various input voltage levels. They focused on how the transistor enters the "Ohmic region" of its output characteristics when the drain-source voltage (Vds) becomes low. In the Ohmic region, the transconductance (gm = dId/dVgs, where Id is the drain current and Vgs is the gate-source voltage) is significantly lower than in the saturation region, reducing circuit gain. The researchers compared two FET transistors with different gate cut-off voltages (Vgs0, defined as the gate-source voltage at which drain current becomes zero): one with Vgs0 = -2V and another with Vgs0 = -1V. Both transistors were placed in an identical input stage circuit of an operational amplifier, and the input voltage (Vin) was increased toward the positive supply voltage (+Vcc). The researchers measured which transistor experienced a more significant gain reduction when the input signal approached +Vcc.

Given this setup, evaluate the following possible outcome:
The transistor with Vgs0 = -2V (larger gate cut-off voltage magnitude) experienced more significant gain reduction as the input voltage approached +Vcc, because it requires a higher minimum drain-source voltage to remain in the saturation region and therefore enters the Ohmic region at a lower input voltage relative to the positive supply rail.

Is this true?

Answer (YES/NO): YES